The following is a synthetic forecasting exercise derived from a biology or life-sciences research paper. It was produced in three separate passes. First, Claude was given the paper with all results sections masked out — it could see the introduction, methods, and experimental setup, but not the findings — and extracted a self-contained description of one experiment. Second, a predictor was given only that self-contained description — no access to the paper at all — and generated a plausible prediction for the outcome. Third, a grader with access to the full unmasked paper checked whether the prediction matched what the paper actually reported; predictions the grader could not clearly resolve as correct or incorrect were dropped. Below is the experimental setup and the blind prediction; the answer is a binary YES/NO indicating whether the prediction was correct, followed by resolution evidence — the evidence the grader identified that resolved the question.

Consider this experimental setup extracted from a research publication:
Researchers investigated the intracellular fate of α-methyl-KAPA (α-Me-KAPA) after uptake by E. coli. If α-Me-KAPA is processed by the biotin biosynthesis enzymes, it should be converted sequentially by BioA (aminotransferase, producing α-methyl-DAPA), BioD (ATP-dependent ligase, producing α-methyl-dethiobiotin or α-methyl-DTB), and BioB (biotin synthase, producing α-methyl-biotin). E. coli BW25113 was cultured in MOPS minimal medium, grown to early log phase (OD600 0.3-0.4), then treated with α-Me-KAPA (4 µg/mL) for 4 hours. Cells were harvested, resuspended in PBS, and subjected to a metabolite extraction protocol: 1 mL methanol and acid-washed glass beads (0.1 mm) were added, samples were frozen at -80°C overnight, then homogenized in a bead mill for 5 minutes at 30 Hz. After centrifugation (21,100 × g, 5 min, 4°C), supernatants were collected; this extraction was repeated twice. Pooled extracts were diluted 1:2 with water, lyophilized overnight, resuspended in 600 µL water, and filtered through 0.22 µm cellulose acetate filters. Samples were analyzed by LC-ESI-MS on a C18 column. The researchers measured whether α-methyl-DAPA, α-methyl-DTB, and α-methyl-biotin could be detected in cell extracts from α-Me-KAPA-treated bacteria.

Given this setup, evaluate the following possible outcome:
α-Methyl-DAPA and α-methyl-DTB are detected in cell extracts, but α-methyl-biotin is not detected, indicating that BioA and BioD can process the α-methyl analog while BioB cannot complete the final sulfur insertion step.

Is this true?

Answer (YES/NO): NO